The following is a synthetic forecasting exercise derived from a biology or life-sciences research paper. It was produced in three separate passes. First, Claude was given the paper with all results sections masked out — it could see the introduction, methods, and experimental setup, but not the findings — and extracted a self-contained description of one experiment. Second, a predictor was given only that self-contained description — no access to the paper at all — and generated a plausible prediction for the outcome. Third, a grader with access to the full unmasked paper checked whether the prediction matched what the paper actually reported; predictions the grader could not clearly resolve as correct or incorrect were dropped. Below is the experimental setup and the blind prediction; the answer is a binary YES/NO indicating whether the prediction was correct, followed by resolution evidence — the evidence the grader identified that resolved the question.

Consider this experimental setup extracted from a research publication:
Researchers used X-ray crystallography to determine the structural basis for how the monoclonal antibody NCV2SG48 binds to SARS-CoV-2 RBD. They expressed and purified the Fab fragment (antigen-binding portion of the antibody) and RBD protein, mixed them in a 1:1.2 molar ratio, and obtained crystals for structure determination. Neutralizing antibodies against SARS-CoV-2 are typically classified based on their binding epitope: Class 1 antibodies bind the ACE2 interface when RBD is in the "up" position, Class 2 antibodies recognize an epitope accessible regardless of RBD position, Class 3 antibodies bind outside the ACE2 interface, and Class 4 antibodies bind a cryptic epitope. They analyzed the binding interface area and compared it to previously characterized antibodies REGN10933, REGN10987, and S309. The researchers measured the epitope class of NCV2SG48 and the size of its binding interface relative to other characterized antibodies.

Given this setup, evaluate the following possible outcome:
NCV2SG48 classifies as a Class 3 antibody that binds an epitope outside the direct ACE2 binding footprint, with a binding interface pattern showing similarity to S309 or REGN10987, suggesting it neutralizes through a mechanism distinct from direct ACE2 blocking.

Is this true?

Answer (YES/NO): NO